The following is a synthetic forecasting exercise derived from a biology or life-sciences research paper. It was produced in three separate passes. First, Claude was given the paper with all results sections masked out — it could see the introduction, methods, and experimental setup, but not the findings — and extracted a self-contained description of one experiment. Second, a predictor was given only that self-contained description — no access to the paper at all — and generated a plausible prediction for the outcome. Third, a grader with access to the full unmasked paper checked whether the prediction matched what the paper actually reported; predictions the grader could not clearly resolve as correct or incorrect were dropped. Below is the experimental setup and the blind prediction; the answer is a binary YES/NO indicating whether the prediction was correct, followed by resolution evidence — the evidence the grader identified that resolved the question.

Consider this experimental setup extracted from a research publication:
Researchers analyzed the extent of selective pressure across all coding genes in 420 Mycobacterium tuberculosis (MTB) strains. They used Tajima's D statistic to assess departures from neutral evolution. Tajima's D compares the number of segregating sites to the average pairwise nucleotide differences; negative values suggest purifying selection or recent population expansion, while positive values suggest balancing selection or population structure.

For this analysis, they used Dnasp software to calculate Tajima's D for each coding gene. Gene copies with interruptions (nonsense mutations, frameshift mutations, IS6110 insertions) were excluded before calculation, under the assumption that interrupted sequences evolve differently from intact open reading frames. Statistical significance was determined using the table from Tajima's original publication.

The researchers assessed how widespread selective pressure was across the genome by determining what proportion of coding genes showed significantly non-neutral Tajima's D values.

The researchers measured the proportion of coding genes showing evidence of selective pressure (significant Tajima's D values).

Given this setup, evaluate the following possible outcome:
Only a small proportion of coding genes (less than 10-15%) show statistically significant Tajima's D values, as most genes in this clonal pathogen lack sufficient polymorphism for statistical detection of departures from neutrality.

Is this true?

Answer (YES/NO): NO